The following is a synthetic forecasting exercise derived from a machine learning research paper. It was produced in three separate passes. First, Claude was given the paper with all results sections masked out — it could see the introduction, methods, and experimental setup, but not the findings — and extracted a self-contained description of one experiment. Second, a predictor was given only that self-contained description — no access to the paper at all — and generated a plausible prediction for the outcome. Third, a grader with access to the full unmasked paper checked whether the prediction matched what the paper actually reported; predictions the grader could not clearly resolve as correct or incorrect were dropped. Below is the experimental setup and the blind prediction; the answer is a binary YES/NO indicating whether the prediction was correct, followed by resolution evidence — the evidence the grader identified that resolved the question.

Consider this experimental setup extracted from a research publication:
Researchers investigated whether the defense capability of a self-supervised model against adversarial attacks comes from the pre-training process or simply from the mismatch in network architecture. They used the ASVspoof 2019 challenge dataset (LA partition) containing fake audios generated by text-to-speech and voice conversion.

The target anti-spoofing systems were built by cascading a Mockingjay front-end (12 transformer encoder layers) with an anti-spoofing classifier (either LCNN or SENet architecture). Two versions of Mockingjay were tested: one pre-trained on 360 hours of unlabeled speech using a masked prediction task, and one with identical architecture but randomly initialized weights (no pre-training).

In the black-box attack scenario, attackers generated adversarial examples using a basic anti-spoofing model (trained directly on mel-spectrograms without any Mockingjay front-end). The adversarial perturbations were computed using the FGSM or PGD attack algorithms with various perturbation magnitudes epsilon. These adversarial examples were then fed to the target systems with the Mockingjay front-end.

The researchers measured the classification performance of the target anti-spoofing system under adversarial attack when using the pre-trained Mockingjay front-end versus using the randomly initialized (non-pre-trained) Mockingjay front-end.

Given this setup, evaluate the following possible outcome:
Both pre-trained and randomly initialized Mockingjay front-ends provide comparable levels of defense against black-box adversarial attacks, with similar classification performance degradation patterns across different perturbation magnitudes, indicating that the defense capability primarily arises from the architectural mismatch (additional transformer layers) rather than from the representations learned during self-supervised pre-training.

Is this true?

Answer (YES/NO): NO